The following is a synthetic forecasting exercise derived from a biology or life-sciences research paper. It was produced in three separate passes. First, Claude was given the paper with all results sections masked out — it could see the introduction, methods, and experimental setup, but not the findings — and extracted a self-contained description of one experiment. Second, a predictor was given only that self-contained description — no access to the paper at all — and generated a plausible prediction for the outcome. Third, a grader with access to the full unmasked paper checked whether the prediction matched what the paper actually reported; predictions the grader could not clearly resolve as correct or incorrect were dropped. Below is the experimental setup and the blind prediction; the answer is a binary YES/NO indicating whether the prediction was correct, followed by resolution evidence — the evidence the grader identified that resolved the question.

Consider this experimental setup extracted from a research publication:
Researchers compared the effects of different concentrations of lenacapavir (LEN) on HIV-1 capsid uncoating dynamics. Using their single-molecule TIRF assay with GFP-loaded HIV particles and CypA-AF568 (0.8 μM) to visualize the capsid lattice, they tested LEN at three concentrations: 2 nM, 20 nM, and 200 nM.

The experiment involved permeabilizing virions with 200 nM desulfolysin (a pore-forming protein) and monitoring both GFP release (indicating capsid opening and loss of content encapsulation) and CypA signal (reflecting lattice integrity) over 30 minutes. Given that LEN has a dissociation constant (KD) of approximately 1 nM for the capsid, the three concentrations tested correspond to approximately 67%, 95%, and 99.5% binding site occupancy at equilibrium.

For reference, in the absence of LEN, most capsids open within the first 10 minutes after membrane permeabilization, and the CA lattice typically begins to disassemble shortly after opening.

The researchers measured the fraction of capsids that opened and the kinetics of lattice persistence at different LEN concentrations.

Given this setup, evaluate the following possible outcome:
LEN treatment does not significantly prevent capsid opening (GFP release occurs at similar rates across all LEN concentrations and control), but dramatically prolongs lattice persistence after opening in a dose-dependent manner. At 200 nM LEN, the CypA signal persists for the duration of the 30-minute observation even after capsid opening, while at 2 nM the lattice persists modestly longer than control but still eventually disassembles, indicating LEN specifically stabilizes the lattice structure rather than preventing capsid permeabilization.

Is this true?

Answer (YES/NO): NO